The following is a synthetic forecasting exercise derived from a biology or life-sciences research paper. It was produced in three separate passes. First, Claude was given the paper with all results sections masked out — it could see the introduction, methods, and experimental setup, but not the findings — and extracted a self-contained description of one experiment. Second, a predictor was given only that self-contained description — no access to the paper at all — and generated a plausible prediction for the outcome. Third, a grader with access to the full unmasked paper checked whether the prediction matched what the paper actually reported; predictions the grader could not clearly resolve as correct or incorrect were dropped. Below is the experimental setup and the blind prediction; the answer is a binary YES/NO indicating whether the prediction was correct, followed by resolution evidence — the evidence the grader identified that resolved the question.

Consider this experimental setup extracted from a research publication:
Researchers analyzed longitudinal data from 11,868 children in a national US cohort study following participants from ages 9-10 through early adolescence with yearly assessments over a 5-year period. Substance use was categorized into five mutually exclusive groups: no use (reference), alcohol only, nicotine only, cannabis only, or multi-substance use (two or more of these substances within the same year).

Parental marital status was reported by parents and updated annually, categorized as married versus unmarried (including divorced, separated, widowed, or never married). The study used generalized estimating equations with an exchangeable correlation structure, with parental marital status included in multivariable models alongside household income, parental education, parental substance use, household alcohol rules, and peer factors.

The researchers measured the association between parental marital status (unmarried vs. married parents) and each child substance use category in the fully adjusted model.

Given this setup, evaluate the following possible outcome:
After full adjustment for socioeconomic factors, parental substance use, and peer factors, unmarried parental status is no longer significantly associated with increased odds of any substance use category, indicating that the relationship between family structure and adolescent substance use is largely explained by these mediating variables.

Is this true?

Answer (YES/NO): NO